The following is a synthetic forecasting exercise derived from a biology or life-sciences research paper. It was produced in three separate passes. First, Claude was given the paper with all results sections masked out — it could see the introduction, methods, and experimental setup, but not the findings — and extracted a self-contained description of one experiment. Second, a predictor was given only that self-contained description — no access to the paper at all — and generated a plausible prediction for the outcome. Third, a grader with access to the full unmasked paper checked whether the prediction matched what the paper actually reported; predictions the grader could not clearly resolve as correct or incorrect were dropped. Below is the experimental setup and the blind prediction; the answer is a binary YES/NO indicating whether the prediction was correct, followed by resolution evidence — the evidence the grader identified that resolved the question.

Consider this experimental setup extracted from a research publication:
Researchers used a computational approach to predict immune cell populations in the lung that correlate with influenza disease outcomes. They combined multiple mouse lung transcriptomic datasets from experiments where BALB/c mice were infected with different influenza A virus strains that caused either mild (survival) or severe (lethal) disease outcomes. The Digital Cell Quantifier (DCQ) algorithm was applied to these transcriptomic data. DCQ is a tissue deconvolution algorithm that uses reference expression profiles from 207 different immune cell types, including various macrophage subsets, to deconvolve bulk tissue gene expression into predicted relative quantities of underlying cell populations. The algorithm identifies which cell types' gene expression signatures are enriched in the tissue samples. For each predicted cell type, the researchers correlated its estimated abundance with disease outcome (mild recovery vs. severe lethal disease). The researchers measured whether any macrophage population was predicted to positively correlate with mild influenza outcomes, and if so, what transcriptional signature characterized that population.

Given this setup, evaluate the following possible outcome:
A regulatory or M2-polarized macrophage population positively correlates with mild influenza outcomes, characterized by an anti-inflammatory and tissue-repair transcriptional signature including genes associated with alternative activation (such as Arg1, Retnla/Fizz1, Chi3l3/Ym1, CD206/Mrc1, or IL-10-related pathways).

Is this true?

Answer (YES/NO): NO